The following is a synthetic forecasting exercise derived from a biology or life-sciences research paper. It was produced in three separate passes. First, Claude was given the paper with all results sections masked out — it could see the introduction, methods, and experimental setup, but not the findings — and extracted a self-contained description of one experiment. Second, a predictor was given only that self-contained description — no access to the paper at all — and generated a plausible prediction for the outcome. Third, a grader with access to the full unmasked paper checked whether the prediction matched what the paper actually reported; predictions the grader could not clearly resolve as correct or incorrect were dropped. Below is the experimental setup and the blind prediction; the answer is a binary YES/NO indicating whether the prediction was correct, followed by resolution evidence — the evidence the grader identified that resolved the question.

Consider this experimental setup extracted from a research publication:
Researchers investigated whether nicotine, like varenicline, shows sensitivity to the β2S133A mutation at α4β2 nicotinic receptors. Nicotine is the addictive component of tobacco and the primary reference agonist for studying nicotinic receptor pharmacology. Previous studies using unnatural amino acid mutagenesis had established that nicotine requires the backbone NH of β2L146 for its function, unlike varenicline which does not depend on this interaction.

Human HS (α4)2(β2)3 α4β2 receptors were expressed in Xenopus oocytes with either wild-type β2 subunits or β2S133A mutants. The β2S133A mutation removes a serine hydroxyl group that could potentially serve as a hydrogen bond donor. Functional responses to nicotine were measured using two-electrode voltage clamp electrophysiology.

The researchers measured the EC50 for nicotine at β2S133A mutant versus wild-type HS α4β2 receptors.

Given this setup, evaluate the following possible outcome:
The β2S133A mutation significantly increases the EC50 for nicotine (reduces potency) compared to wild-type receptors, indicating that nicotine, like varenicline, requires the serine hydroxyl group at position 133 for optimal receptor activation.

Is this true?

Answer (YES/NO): NO